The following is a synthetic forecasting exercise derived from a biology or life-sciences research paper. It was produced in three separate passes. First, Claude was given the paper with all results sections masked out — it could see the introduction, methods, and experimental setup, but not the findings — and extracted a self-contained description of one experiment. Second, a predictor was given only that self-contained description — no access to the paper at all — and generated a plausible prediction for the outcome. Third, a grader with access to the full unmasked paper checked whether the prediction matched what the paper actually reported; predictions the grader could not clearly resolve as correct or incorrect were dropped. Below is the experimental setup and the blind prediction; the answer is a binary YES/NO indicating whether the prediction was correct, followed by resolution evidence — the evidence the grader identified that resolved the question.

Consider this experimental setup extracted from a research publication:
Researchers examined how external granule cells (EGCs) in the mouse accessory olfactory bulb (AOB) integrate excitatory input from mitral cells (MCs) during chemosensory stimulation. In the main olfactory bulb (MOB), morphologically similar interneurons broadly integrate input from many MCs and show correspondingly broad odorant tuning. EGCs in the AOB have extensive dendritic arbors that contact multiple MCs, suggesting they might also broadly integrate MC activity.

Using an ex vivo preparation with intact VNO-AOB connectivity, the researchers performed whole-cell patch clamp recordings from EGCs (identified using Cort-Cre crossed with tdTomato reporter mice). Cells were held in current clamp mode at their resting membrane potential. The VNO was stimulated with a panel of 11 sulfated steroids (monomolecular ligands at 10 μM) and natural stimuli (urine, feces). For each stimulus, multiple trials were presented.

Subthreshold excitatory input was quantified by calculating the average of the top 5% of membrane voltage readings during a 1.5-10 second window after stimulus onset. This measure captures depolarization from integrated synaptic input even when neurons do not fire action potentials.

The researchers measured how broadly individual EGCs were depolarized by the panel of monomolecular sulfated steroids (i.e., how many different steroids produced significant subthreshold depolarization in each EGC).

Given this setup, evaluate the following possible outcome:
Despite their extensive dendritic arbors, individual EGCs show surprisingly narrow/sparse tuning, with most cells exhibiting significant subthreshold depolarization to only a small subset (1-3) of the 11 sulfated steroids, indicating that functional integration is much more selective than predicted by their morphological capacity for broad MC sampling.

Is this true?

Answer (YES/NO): NO